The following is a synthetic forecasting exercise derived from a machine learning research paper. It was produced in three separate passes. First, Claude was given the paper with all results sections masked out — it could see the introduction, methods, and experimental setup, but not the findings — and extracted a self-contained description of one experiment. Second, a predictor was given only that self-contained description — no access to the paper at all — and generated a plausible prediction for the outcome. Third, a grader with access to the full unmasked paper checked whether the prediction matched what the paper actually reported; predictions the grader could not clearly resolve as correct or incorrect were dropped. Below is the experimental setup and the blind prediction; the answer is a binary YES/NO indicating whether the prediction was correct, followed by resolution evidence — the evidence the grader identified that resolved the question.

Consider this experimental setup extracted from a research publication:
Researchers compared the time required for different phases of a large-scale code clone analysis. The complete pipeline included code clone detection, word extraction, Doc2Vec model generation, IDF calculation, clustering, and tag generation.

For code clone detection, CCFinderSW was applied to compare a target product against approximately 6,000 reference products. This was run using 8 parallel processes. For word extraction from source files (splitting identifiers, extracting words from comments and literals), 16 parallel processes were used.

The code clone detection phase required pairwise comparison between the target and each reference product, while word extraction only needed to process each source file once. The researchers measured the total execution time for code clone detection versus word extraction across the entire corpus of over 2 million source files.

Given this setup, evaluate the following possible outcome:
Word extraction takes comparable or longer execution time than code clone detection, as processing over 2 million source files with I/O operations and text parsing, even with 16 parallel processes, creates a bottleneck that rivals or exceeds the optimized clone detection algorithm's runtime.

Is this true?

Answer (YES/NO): NO